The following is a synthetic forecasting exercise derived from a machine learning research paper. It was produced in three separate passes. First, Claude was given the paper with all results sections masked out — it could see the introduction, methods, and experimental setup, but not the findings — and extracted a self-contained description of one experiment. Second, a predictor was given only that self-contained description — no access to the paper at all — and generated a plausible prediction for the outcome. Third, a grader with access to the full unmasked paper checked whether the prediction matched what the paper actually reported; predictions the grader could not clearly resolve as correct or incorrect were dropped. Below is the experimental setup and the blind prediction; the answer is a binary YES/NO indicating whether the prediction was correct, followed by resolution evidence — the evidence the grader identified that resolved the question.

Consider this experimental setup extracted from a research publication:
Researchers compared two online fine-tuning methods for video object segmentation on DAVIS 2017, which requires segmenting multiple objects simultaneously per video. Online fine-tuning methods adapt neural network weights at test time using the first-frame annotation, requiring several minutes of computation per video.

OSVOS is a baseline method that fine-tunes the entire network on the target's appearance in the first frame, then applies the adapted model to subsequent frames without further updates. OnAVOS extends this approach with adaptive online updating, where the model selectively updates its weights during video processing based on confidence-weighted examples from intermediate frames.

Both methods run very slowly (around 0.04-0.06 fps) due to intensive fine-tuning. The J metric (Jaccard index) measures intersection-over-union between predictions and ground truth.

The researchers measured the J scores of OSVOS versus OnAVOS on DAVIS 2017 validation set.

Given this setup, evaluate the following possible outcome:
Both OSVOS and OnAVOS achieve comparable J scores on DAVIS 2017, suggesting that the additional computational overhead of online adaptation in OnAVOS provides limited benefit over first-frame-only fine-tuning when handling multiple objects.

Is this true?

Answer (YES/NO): NO